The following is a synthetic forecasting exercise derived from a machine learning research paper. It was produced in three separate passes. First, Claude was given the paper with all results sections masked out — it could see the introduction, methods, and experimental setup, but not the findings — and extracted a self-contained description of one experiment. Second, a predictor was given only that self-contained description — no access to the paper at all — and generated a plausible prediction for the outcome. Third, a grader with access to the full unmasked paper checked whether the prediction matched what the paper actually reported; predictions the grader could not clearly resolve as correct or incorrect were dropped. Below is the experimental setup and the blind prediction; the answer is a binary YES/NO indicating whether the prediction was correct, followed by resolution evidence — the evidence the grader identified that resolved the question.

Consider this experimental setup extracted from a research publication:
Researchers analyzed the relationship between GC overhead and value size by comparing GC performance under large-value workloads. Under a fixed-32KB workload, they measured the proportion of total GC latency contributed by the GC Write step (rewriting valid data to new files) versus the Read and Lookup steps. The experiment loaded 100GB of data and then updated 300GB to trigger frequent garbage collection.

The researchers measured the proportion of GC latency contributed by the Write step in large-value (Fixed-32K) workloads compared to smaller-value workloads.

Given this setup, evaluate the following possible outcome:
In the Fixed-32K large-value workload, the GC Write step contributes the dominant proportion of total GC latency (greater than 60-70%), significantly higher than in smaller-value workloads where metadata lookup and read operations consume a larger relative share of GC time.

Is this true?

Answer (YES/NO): NO